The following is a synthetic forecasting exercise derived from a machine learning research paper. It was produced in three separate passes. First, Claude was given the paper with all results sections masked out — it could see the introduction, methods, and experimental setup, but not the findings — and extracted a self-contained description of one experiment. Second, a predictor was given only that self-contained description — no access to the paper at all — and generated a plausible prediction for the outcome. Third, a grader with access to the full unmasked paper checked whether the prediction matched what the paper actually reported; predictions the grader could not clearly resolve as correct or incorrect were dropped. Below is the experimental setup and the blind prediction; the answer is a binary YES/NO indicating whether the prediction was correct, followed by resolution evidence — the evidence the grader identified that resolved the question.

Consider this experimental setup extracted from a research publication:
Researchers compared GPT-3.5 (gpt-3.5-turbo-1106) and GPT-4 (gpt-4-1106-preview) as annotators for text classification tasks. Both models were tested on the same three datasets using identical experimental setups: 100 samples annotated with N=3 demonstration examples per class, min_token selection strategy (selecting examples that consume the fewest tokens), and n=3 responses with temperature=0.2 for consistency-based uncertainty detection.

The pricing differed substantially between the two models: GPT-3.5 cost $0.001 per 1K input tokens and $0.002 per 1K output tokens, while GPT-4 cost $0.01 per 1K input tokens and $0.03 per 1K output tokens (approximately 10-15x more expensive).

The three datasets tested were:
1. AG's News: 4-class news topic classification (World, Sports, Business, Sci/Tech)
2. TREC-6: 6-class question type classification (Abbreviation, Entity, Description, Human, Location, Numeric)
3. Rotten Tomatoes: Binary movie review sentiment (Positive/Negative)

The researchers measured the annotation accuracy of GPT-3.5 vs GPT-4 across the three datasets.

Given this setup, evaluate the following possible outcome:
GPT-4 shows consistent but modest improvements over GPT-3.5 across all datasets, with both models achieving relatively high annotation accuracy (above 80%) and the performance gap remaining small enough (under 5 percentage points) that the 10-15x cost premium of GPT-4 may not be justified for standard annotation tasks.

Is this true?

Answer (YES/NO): NO